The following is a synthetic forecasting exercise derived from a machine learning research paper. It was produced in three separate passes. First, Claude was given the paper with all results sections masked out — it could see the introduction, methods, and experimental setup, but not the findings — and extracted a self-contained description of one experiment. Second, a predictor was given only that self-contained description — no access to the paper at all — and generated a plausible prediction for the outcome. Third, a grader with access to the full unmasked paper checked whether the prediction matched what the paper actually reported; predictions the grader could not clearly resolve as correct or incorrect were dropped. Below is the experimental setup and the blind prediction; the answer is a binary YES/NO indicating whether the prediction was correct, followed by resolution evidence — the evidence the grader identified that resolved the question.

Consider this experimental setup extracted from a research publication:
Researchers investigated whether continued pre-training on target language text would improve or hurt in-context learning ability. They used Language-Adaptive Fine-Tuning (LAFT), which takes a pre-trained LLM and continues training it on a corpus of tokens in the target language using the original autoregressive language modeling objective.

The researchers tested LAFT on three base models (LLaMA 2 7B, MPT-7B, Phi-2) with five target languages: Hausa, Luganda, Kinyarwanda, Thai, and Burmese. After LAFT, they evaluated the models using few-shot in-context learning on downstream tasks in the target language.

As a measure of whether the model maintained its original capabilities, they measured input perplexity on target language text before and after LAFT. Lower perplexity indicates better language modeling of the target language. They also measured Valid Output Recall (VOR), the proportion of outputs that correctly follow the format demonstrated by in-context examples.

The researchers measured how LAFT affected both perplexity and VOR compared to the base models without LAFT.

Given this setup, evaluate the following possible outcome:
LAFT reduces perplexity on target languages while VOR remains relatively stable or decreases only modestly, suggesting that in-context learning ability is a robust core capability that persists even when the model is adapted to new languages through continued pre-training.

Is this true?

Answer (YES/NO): NO